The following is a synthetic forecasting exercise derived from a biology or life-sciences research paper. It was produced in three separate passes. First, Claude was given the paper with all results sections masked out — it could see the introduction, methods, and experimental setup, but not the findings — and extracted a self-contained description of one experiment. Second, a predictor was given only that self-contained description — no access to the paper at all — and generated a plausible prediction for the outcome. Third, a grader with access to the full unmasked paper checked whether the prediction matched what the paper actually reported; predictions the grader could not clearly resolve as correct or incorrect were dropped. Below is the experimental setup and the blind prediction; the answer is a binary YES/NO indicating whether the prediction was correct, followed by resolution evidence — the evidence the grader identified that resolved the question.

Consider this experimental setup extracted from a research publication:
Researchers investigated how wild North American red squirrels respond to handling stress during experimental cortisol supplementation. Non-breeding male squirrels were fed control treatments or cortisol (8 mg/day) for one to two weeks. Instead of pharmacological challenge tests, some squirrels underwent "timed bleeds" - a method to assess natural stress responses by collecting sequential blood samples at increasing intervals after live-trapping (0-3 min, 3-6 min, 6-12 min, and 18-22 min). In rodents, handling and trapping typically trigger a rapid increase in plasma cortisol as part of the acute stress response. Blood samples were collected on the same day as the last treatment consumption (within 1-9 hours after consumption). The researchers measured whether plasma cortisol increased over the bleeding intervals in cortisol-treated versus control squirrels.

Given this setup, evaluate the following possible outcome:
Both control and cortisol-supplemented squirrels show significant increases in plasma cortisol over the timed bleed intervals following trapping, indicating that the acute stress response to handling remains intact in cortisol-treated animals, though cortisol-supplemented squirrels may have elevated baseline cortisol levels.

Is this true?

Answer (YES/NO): NO